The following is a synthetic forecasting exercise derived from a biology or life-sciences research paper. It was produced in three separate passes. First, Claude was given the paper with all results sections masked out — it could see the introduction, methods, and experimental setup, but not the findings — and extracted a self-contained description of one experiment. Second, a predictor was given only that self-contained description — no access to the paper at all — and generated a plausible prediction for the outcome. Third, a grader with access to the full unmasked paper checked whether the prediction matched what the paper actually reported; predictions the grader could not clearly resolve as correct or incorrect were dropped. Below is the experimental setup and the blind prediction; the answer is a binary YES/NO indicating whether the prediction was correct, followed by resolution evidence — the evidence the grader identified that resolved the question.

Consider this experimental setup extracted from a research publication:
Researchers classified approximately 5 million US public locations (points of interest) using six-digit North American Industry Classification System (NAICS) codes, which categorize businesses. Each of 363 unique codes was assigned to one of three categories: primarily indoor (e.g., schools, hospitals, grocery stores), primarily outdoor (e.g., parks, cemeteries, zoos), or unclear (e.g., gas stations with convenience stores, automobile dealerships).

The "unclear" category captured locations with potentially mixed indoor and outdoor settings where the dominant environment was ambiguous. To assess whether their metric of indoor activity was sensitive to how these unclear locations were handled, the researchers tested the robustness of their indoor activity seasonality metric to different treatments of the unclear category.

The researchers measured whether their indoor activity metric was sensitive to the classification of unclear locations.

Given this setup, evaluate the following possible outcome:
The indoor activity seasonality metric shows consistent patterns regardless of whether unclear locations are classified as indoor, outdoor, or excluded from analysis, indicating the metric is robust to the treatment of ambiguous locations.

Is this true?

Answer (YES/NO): YES